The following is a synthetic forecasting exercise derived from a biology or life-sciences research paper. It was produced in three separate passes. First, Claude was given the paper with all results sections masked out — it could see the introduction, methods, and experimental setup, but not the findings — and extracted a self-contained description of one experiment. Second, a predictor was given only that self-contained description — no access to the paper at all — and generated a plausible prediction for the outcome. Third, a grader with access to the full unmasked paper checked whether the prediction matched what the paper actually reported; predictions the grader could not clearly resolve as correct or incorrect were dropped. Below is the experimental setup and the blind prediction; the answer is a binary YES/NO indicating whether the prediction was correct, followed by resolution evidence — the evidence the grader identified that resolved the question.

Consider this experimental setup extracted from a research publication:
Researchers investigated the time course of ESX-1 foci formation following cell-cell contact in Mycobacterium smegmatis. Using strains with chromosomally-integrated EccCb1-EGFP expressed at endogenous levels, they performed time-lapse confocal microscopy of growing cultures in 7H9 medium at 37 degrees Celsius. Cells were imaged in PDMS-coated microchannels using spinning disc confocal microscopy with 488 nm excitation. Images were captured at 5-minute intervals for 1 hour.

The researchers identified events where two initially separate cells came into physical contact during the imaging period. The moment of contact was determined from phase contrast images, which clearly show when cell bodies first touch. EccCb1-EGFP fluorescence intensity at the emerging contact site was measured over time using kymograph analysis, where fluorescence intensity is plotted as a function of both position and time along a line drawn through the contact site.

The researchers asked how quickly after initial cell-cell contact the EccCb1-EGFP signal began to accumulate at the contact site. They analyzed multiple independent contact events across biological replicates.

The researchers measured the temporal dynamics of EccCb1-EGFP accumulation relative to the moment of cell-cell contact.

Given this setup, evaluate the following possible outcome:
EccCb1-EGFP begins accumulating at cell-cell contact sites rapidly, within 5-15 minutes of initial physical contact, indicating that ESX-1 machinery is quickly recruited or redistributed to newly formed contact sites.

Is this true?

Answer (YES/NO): YES